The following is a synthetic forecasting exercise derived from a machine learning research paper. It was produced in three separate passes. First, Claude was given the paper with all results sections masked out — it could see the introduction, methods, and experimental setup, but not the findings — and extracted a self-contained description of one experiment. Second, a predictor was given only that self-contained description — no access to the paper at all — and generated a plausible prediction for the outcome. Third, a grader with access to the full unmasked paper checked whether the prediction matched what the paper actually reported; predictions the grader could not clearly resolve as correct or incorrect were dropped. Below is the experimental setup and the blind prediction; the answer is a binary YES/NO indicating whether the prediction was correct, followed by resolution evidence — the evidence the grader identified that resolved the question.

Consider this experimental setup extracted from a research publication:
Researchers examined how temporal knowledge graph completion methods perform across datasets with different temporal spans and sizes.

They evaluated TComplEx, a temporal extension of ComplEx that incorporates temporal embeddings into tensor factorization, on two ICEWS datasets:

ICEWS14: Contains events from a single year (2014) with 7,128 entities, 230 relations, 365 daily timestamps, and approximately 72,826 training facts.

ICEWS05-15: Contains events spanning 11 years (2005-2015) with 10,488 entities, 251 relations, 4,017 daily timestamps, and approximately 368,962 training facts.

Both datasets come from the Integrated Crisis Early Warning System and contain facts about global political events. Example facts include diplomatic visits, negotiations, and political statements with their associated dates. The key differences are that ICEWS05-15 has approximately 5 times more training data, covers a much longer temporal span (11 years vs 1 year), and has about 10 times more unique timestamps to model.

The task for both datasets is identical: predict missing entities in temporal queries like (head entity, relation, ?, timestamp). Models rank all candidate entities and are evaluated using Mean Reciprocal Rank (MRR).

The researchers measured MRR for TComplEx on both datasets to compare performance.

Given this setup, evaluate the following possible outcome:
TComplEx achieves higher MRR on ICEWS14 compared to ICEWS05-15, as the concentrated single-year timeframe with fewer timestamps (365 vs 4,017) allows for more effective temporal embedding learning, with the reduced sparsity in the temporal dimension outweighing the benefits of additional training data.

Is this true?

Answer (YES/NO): NO